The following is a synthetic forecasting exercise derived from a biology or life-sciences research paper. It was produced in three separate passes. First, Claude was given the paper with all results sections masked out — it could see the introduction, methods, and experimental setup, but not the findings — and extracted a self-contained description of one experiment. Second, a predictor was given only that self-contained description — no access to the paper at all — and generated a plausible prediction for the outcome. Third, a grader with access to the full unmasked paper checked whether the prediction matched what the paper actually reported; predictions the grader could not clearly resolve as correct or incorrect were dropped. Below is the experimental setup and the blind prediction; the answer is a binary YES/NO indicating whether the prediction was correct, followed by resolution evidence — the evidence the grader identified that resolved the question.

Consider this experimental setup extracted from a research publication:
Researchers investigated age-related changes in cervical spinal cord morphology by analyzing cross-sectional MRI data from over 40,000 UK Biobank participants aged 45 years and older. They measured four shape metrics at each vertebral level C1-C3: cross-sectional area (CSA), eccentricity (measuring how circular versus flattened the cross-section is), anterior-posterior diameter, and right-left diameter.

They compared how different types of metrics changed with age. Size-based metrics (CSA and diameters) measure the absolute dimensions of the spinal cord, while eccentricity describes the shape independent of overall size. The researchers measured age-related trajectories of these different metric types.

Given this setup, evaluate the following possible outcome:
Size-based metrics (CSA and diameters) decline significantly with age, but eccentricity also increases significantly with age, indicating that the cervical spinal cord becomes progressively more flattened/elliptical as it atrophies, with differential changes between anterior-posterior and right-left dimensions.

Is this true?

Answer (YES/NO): NO